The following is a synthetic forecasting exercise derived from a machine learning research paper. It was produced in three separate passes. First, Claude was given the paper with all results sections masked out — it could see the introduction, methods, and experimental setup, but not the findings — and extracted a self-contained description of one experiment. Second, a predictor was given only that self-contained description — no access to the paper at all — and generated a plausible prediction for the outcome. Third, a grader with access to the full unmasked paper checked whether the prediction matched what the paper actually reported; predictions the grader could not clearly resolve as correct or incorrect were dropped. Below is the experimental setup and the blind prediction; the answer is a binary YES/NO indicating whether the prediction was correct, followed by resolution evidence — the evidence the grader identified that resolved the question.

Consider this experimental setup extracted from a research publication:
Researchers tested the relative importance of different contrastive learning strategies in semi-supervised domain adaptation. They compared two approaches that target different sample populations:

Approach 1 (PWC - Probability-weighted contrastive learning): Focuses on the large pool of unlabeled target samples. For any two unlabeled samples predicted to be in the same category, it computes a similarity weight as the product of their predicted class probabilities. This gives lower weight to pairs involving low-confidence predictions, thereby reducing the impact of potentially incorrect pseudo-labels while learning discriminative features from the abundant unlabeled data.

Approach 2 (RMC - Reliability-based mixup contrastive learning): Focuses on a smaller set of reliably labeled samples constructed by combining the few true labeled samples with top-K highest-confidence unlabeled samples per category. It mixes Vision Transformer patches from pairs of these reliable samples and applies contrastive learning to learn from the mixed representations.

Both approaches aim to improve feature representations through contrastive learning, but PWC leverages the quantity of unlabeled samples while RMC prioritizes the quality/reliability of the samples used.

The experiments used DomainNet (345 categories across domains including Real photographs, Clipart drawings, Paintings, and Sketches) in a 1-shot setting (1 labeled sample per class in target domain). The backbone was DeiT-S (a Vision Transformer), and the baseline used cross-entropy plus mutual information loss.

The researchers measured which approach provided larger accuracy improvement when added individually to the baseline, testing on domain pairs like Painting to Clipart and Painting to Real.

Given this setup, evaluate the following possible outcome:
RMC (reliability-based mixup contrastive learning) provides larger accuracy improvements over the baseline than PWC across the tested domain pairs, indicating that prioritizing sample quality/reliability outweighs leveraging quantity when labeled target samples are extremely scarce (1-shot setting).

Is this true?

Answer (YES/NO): NO